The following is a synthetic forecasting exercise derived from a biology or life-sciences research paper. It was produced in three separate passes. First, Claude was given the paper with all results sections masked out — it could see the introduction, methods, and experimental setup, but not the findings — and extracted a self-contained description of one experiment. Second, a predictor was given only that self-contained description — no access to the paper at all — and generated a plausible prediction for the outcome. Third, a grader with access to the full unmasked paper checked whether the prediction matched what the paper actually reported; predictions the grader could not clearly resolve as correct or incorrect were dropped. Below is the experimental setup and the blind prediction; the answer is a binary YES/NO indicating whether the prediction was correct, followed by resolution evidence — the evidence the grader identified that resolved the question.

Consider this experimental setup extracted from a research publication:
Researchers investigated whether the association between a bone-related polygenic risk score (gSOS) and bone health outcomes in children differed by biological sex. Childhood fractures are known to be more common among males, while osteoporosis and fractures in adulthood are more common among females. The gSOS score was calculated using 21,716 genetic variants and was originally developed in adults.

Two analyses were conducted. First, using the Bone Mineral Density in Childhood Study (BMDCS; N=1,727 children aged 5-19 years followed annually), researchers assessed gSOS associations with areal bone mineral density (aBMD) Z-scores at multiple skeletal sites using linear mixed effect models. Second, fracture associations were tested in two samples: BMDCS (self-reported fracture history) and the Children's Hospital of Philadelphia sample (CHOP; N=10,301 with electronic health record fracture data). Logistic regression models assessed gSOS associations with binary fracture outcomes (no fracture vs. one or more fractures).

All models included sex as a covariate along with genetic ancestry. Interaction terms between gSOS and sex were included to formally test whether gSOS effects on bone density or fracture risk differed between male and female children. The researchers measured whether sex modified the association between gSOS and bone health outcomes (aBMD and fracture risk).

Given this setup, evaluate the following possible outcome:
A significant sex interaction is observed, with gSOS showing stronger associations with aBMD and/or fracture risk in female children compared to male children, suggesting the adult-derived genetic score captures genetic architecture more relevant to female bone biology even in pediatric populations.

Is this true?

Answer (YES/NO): NO